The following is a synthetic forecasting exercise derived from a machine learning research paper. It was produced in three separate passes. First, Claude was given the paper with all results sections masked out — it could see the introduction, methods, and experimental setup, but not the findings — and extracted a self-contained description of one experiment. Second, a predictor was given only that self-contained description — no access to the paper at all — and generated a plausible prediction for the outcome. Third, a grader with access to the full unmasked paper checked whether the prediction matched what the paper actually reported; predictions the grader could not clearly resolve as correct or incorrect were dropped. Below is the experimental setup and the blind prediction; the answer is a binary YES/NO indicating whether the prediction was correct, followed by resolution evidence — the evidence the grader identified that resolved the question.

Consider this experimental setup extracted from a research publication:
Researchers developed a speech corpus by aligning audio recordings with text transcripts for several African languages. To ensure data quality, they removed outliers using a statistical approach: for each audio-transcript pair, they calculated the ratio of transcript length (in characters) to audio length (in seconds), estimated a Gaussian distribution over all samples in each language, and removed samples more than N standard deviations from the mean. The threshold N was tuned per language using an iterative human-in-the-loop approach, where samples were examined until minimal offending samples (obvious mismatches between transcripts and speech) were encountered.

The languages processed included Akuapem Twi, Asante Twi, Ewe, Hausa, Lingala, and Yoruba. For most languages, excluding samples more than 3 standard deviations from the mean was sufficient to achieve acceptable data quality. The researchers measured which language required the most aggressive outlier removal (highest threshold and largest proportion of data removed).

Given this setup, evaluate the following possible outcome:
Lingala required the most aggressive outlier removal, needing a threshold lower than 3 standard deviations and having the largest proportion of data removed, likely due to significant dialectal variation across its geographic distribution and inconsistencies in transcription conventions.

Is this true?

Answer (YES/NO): NO